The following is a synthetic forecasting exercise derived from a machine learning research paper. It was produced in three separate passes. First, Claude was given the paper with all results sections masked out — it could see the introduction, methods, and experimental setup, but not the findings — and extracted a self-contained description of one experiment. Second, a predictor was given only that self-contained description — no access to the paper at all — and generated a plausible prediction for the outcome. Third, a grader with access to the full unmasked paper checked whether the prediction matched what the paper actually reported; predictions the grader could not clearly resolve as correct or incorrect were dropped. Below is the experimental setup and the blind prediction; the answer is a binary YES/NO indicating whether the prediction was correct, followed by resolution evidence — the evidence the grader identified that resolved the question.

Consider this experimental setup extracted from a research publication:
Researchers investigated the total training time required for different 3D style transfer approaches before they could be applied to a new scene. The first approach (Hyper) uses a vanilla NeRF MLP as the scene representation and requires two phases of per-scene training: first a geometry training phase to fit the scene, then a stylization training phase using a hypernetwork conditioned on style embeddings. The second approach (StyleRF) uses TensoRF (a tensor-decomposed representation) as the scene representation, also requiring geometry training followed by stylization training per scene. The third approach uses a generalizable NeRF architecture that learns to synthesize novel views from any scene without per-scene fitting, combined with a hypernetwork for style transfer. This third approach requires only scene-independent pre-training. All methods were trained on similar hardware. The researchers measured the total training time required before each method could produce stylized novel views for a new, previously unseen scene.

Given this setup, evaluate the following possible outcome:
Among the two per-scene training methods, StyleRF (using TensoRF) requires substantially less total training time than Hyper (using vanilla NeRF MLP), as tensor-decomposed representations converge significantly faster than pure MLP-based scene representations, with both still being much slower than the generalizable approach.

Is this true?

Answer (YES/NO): YES